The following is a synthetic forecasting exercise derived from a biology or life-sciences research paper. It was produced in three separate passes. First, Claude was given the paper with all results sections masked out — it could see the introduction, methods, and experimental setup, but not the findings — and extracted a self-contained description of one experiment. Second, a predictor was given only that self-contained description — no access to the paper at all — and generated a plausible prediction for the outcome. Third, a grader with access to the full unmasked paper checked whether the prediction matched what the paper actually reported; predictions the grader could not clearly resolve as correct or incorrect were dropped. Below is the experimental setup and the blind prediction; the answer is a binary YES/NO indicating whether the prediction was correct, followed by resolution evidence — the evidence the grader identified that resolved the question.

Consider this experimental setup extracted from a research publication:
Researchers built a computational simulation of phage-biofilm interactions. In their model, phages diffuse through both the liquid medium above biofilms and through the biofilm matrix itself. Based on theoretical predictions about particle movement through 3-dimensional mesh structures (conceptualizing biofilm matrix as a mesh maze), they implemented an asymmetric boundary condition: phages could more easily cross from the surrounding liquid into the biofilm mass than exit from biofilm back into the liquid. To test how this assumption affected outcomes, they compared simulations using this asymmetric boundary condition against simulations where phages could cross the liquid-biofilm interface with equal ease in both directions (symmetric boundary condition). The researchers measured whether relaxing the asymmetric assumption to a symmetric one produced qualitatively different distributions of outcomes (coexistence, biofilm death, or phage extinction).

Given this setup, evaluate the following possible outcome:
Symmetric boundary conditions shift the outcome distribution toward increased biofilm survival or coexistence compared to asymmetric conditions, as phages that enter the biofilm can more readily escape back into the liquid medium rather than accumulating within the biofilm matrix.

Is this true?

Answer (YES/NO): YES